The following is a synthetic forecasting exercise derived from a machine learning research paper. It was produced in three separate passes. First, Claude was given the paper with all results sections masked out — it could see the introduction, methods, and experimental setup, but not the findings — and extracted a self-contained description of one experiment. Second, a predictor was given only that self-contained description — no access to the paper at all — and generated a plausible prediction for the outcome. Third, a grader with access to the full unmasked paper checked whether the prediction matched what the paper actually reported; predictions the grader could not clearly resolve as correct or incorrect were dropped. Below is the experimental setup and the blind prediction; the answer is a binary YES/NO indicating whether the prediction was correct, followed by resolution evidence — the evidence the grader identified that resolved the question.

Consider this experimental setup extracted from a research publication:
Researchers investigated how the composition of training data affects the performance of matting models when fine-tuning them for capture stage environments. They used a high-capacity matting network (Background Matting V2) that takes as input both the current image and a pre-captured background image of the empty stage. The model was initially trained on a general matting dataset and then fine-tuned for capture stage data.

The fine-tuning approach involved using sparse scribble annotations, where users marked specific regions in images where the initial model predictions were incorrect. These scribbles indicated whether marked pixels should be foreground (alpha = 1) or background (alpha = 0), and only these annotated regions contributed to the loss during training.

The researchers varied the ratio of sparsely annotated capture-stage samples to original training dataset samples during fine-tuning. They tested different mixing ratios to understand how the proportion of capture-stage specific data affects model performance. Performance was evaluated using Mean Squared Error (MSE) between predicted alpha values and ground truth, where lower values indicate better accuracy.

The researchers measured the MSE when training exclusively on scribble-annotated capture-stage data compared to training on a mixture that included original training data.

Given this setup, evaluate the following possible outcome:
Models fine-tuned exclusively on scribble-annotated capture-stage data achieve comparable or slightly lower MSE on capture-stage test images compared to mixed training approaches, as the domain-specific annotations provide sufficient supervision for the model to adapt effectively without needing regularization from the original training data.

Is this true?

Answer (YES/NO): NO